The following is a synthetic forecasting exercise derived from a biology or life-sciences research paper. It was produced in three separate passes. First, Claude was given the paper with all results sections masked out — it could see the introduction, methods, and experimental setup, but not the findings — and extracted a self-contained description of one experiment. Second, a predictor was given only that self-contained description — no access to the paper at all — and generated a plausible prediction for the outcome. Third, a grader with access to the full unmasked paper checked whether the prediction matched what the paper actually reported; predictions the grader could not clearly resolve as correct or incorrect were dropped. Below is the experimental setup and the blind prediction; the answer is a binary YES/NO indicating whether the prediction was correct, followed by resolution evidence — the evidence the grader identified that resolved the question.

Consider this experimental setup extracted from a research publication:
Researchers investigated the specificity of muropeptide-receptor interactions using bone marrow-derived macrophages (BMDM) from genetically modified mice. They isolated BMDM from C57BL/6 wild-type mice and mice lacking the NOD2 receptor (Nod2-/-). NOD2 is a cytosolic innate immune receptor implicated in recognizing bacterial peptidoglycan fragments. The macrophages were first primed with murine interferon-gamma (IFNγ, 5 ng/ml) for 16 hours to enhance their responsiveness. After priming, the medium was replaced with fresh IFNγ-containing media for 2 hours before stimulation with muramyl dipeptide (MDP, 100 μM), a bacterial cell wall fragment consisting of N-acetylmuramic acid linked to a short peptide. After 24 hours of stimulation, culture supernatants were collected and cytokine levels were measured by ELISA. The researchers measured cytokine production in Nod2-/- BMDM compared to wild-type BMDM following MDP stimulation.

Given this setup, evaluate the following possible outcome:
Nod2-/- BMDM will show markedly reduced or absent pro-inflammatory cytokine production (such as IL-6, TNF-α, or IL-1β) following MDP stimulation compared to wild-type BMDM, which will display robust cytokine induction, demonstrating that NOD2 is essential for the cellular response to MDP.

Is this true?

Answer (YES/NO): YES